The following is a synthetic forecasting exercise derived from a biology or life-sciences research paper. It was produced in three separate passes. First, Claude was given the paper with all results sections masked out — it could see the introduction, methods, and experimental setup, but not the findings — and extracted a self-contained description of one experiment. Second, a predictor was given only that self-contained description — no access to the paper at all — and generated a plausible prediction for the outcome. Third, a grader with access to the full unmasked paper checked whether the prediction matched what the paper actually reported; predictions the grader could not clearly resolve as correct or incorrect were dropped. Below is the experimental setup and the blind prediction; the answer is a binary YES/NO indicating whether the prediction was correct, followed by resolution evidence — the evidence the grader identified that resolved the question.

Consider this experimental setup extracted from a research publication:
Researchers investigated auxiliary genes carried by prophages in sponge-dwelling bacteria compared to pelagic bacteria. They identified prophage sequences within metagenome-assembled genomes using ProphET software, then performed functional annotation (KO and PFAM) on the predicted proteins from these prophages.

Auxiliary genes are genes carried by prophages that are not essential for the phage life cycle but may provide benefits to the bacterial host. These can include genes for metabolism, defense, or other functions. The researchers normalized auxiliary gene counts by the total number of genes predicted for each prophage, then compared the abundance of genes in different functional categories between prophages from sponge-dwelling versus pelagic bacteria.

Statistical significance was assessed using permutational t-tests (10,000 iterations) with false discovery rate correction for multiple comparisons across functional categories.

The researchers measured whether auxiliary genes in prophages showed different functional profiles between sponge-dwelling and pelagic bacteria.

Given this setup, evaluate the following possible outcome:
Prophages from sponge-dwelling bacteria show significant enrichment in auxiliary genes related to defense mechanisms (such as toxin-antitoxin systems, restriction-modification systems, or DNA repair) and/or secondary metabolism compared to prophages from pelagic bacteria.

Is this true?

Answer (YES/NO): YES